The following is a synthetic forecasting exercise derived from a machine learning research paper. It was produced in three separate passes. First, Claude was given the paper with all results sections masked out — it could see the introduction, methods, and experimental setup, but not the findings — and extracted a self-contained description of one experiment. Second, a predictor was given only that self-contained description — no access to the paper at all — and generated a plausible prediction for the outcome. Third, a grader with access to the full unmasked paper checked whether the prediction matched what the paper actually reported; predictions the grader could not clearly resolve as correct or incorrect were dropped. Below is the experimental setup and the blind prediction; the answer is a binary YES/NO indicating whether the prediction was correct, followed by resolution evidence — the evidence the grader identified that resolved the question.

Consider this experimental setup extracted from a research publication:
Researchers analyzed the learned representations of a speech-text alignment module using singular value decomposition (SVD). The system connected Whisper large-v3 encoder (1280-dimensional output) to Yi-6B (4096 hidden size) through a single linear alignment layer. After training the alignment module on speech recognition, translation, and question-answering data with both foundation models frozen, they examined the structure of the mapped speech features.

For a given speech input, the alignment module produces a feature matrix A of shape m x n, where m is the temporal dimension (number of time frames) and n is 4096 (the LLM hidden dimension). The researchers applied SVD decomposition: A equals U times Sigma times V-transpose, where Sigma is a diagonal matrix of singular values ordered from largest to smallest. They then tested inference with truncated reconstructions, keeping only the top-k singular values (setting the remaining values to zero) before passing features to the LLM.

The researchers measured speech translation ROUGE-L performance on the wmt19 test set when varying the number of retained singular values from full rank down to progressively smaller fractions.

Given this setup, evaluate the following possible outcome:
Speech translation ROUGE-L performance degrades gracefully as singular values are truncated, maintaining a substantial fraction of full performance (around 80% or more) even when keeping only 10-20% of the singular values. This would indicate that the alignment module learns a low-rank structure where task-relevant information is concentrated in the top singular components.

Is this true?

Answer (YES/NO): YES